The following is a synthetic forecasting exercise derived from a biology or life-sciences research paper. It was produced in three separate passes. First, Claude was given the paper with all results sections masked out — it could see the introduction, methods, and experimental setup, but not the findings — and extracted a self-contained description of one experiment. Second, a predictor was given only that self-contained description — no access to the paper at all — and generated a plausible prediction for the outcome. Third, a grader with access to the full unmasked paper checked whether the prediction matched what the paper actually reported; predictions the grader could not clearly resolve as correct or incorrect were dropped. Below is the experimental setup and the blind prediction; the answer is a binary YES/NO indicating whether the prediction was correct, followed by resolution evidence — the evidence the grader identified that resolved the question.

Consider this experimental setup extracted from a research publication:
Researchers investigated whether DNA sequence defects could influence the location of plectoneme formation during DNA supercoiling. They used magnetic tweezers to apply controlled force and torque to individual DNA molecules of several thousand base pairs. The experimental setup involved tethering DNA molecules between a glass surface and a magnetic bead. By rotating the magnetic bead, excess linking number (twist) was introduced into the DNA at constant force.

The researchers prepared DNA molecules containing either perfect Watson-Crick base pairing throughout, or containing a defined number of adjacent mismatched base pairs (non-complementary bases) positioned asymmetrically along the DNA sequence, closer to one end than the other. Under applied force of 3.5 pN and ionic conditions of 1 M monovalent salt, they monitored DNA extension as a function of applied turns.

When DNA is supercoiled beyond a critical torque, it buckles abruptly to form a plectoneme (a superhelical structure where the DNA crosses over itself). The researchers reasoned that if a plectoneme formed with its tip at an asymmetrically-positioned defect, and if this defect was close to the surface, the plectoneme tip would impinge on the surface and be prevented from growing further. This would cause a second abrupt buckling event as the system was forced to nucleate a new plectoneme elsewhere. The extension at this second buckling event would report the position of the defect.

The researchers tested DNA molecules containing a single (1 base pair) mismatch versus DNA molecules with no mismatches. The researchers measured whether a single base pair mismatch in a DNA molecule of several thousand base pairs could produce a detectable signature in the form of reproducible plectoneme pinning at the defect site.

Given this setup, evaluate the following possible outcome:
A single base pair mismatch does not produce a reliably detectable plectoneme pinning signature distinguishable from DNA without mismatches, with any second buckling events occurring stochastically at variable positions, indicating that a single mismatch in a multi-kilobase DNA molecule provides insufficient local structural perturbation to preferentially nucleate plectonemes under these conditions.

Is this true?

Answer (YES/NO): NO